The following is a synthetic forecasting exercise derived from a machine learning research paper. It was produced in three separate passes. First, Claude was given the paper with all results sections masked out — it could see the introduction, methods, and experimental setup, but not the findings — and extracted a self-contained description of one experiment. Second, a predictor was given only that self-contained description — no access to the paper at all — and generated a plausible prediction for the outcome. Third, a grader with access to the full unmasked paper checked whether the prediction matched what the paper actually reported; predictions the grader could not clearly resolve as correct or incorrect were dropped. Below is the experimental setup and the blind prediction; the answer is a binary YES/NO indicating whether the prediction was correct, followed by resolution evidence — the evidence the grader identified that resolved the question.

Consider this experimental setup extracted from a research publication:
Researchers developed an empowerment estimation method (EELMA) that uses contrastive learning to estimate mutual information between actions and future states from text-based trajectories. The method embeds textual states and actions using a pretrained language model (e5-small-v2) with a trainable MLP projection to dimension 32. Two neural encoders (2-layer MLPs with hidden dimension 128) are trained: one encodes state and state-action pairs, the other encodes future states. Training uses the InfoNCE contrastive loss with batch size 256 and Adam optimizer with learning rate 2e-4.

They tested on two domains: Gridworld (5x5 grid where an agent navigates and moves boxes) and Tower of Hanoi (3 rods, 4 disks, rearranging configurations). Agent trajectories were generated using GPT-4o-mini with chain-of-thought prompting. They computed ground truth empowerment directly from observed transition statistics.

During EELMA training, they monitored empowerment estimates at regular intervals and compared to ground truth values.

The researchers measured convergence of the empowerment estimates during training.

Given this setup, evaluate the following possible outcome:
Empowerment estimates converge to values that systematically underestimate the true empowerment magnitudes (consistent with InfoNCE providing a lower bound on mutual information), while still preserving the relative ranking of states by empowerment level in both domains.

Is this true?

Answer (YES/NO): NO